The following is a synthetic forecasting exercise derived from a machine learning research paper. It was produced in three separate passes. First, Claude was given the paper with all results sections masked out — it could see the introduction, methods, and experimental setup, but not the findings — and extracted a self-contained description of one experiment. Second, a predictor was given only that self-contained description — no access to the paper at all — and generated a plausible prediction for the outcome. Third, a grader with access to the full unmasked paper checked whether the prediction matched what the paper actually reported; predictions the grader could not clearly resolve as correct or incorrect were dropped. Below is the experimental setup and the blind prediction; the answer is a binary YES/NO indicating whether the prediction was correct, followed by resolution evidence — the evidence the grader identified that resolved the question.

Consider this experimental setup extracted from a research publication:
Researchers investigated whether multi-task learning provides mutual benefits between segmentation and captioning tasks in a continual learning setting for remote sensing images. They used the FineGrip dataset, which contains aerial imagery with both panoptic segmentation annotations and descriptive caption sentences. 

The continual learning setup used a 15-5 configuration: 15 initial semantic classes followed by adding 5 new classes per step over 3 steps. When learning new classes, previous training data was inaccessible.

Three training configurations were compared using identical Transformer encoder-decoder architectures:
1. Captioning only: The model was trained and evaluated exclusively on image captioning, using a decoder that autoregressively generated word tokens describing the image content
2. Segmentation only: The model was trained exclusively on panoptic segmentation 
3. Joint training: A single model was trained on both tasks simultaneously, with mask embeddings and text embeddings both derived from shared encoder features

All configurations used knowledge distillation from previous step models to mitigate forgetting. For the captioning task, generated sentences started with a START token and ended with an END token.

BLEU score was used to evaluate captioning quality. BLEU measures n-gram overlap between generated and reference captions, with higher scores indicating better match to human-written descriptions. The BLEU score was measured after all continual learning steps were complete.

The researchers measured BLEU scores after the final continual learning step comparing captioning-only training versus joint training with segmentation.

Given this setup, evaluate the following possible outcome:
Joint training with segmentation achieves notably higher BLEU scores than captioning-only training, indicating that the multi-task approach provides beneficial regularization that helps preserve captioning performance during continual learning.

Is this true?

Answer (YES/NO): YES